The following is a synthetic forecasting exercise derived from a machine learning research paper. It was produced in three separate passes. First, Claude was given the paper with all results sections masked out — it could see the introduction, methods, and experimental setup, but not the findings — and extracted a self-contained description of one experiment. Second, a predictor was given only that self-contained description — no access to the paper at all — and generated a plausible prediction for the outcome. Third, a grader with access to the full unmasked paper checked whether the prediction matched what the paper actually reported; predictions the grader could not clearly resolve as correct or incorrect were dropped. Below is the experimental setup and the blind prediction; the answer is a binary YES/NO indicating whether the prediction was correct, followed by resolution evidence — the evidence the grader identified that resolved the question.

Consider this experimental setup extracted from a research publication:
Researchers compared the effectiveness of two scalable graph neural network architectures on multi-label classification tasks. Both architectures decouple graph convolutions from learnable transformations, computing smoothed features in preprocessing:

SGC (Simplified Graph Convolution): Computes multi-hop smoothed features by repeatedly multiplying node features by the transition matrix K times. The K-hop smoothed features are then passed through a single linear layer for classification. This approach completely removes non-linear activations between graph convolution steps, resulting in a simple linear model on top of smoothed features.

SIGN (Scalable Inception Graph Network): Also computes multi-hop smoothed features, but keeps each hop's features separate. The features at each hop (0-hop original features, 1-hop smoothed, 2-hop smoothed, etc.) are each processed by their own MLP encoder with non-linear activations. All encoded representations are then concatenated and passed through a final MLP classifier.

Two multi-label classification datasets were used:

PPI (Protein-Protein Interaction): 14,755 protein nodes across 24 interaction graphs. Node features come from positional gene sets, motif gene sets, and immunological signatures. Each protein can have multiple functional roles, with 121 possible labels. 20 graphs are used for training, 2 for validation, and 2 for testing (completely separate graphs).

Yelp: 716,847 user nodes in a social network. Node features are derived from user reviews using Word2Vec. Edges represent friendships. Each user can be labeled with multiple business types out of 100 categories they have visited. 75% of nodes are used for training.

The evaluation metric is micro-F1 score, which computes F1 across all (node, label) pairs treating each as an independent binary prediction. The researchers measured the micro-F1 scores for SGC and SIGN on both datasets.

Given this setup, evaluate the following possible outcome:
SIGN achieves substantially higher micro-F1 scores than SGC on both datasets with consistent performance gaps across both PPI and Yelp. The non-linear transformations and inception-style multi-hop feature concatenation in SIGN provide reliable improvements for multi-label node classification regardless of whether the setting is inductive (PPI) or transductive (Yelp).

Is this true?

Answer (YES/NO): NO